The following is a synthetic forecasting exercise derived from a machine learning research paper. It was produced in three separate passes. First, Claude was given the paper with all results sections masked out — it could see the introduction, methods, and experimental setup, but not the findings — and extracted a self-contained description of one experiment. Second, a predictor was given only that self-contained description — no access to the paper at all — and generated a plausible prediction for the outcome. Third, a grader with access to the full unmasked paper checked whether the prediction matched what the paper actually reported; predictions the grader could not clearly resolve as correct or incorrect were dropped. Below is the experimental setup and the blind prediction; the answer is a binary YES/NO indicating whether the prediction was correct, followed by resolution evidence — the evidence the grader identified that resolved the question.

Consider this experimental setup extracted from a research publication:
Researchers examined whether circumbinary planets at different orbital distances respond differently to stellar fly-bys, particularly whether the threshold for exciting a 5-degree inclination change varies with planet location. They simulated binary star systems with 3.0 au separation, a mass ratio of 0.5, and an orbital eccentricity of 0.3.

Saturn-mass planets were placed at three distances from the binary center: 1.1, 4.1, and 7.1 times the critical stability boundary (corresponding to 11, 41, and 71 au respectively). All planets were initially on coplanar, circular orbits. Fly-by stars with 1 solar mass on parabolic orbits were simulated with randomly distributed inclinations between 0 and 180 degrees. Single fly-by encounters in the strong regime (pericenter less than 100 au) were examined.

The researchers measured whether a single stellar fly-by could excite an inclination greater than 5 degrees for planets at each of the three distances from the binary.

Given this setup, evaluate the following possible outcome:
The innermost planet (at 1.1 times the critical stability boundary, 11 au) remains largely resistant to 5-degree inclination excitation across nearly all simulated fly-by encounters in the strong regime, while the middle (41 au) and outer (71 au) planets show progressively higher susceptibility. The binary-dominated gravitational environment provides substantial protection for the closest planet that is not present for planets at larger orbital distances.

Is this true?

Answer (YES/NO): YES